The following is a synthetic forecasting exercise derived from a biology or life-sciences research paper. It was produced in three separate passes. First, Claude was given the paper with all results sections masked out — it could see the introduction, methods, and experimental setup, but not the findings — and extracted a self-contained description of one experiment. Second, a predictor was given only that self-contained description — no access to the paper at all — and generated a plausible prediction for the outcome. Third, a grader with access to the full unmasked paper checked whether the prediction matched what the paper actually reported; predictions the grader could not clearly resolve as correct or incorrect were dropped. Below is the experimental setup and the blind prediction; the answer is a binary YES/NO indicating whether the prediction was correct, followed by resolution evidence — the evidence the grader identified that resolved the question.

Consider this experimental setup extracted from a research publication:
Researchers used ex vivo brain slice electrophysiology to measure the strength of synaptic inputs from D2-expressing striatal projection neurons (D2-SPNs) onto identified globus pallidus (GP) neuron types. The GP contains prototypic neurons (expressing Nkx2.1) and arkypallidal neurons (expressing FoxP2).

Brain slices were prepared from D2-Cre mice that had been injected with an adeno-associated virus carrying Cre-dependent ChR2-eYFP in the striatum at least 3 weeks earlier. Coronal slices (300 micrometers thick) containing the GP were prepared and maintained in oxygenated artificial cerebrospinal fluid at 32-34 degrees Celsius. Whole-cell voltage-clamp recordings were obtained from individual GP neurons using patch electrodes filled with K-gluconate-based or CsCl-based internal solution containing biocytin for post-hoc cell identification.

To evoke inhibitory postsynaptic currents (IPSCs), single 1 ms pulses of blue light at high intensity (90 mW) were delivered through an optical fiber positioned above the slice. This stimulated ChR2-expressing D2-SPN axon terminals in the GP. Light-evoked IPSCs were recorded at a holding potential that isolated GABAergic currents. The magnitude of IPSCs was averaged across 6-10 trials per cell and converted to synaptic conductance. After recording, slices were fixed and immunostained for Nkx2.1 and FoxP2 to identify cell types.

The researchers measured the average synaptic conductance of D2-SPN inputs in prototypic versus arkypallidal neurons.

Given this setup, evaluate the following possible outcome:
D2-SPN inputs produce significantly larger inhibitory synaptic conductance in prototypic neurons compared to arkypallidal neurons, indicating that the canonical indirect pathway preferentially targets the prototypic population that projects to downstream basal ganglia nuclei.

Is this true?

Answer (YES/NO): YES